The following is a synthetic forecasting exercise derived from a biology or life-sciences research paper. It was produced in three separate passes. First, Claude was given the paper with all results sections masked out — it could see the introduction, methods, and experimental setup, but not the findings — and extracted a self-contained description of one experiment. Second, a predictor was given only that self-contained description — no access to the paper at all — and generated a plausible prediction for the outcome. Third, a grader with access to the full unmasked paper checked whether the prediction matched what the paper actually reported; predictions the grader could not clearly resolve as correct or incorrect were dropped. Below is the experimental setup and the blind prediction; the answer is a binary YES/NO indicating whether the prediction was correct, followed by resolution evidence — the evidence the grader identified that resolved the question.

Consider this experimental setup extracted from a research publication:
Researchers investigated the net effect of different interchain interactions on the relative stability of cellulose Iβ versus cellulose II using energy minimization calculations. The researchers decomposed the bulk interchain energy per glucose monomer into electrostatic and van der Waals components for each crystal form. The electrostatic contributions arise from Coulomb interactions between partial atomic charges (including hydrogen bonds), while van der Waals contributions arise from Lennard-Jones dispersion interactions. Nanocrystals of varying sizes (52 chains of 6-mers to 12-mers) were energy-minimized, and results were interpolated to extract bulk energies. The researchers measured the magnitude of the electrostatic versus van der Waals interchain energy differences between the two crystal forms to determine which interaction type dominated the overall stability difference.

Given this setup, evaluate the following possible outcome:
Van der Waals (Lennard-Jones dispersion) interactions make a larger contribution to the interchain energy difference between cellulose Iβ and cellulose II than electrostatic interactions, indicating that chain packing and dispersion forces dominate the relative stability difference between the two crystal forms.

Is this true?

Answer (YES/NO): NO